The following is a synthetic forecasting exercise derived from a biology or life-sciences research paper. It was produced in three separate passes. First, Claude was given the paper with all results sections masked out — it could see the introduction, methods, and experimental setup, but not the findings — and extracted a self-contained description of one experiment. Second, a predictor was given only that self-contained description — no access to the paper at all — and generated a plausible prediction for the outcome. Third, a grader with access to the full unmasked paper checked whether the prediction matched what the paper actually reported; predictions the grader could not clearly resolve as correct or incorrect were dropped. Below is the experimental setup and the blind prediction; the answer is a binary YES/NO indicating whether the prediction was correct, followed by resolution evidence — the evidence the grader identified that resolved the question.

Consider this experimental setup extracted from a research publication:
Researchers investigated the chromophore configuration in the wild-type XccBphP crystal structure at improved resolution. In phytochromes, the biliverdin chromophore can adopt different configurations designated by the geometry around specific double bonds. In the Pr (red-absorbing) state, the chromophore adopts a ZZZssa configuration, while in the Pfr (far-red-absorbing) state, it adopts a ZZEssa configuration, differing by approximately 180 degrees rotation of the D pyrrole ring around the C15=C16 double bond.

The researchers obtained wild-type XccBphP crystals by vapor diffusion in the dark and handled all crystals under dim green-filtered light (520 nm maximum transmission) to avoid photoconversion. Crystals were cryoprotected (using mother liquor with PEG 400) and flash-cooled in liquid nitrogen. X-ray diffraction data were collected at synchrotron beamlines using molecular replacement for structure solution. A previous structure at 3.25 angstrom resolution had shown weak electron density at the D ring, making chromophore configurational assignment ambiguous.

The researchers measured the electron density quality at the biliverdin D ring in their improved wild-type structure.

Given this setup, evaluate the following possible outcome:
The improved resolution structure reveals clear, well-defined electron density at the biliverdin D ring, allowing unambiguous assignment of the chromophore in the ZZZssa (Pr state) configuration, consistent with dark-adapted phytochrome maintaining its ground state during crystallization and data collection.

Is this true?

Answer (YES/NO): YES